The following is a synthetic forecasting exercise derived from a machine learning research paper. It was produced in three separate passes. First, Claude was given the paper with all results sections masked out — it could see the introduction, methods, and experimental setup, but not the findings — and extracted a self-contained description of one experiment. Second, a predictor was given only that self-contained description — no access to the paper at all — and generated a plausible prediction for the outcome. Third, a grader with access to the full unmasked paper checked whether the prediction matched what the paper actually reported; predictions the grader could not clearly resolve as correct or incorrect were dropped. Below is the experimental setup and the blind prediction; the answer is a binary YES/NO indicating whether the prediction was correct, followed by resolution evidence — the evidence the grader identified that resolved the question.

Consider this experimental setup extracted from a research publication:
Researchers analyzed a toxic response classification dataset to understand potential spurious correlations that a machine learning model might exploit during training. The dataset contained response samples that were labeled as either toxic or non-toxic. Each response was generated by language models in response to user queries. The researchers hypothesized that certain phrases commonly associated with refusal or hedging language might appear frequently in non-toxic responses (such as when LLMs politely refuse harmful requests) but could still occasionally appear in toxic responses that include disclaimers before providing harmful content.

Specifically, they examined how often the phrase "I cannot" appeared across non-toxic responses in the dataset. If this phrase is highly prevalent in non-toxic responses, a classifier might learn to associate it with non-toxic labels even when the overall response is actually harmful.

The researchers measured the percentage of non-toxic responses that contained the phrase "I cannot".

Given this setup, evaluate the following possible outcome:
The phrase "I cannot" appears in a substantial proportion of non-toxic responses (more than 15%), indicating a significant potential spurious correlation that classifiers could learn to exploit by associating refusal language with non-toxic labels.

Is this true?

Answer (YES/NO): YES